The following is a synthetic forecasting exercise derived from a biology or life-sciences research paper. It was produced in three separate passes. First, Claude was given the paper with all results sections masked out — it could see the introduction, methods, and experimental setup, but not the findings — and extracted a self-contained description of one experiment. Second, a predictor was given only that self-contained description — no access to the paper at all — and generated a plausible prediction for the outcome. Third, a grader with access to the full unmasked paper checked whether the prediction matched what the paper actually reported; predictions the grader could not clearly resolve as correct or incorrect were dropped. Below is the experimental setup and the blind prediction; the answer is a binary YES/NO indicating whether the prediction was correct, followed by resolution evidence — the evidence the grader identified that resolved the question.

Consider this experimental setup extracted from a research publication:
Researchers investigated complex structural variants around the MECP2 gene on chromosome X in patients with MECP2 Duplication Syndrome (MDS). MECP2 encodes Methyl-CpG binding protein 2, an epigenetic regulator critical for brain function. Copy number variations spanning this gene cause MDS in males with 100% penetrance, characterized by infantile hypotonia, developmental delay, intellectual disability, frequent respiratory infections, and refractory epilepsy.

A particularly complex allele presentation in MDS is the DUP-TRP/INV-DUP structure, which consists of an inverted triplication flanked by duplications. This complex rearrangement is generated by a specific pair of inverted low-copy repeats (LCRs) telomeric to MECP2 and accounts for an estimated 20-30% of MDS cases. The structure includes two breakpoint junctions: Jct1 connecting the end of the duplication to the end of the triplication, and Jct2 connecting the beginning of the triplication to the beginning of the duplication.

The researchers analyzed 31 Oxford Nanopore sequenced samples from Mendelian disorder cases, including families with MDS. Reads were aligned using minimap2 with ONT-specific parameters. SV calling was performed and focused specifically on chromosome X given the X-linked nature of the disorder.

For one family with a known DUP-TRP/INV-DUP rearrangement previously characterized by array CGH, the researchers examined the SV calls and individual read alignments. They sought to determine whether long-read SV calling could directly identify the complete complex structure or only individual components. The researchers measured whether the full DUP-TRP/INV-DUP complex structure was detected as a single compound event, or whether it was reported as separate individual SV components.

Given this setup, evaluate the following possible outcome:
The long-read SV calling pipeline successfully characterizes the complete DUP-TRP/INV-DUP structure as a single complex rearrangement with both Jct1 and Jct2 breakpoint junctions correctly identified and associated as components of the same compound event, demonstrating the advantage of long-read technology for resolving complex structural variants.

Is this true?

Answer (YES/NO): NO